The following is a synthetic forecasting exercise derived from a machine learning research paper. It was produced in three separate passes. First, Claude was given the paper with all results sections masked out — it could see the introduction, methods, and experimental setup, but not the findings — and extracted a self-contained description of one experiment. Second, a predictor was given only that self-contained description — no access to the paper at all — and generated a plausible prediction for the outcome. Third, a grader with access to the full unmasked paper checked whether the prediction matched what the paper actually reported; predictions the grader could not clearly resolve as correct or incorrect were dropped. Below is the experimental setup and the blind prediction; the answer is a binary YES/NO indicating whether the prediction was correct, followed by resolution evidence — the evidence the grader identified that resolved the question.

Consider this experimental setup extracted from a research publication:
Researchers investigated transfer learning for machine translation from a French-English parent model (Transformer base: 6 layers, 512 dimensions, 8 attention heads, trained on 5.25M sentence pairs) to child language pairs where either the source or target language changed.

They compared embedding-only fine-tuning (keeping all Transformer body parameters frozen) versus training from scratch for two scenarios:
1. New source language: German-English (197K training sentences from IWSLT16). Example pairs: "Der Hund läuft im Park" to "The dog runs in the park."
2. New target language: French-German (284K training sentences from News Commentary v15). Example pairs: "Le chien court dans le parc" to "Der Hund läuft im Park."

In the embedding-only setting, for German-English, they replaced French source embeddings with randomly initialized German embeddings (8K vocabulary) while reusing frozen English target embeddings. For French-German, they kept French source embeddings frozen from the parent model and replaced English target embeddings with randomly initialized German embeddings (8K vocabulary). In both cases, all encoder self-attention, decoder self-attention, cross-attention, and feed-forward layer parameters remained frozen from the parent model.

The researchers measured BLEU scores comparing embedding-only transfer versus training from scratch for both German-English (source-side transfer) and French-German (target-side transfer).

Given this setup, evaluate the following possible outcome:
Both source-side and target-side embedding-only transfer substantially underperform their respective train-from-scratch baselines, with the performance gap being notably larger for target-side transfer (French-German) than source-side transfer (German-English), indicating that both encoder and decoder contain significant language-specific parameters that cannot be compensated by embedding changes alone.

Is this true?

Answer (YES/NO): NO